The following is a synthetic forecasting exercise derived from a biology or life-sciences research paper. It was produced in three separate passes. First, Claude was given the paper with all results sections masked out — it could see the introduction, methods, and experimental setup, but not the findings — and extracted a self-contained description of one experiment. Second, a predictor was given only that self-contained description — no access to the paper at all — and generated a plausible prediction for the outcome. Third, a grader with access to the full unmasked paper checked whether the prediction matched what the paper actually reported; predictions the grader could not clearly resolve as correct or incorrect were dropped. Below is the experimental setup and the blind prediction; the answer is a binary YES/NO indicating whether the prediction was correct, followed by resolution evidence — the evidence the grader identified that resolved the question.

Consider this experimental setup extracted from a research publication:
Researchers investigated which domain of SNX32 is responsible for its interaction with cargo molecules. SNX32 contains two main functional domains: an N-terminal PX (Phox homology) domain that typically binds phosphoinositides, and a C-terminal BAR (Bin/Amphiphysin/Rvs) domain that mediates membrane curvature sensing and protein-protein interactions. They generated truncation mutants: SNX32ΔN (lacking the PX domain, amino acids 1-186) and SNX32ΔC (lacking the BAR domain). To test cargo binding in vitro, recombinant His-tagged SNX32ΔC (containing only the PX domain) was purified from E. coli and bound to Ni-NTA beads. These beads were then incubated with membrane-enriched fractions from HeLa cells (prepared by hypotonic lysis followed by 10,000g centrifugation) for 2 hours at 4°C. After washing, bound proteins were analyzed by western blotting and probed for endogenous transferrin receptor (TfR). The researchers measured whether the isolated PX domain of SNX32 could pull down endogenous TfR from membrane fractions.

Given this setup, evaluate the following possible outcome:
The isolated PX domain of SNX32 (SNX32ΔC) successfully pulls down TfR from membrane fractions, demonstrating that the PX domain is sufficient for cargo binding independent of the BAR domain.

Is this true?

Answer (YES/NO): YES